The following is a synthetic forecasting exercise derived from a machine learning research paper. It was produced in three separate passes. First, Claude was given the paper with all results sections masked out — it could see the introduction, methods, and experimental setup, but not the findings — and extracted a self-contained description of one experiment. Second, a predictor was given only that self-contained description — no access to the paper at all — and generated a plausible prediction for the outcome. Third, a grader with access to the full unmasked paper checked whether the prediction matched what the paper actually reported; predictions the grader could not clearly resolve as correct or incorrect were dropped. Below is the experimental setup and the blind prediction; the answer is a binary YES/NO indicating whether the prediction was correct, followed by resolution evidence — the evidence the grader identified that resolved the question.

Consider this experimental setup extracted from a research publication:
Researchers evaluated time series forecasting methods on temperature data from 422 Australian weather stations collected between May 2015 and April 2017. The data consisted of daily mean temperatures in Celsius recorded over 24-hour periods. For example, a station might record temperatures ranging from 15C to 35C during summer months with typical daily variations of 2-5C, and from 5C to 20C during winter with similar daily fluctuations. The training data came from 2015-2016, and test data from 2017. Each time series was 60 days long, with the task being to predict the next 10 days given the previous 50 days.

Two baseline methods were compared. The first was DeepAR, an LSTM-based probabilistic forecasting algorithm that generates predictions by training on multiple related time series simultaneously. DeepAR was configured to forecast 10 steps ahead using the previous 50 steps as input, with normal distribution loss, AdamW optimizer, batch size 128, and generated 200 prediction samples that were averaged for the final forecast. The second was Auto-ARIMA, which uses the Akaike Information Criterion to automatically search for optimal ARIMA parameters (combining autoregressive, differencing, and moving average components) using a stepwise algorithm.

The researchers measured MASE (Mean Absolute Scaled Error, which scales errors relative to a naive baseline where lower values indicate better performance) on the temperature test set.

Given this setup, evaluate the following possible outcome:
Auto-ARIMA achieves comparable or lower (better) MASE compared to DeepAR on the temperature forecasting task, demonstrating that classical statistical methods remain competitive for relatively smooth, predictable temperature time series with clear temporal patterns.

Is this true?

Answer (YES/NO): NO